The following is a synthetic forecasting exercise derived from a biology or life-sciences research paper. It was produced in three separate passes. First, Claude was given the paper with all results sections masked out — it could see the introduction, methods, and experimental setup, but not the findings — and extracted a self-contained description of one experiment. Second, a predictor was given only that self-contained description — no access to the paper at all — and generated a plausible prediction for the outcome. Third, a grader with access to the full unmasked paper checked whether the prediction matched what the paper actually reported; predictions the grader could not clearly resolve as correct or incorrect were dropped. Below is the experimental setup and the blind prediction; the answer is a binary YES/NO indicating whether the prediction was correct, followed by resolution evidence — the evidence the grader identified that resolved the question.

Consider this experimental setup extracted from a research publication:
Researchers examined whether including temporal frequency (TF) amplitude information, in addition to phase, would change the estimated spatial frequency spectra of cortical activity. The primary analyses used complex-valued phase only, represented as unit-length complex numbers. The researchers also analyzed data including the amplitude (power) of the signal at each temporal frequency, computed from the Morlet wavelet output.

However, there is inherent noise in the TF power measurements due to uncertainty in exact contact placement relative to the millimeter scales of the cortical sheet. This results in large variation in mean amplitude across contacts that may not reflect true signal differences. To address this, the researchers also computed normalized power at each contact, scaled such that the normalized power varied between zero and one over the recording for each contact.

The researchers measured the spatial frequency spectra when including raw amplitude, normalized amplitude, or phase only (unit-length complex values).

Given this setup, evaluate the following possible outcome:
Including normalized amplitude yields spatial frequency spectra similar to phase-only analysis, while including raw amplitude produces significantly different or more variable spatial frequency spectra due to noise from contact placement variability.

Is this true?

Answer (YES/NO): YES